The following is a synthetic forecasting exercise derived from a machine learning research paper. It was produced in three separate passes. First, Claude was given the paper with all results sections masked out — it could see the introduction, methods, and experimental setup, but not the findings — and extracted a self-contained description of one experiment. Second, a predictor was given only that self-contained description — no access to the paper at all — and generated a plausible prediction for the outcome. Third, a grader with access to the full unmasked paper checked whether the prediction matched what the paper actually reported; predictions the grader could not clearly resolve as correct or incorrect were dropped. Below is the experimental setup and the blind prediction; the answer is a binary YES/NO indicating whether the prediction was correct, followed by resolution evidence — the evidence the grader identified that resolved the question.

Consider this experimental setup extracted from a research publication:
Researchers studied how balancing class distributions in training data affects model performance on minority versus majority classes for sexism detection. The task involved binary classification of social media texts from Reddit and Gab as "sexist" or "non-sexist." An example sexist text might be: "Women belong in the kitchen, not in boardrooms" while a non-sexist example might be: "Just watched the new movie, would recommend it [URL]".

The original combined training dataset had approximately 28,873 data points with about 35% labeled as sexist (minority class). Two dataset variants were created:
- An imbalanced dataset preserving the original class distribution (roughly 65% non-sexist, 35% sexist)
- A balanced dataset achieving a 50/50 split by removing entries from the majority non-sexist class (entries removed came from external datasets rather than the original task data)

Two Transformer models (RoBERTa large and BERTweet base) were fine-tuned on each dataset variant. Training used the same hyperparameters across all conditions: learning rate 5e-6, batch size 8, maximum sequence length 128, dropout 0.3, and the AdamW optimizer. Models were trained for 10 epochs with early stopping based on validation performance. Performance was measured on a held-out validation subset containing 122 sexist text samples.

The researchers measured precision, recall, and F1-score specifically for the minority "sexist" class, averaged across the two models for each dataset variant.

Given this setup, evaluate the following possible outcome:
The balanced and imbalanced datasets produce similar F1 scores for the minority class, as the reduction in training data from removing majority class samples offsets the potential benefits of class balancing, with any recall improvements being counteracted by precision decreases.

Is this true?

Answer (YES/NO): YES